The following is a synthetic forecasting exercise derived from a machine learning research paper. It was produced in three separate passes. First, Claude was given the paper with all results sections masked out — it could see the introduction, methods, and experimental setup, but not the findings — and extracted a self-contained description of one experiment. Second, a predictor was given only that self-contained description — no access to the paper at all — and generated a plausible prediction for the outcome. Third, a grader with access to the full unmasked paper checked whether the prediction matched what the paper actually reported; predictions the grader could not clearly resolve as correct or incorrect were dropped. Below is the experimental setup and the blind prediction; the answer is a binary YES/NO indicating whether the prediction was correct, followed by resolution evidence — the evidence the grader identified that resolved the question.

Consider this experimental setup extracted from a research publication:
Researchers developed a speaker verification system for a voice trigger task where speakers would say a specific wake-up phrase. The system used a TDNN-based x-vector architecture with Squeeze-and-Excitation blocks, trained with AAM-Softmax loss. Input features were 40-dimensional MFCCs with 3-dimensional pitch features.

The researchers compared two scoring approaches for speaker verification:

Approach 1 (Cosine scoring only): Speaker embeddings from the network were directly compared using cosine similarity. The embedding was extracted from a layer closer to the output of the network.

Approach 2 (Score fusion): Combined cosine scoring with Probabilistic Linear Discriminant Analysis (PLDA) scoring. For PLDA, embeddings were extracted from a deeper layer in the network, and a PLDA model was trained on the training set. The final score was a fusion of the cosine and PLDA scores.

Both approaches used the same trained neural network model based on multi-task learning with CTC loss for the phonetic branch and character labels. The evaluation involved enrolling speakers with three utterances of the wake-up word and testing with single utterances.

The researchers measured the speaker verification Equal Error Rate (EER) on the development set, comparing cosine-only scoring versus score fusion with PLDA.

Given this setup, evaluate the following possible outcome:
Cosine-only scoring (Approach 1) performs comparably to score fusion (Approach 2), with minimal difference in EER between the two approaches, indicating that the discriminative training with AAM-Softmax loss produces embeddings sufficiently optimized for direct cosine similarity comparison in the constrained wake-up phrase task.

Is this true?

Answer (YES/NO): NO